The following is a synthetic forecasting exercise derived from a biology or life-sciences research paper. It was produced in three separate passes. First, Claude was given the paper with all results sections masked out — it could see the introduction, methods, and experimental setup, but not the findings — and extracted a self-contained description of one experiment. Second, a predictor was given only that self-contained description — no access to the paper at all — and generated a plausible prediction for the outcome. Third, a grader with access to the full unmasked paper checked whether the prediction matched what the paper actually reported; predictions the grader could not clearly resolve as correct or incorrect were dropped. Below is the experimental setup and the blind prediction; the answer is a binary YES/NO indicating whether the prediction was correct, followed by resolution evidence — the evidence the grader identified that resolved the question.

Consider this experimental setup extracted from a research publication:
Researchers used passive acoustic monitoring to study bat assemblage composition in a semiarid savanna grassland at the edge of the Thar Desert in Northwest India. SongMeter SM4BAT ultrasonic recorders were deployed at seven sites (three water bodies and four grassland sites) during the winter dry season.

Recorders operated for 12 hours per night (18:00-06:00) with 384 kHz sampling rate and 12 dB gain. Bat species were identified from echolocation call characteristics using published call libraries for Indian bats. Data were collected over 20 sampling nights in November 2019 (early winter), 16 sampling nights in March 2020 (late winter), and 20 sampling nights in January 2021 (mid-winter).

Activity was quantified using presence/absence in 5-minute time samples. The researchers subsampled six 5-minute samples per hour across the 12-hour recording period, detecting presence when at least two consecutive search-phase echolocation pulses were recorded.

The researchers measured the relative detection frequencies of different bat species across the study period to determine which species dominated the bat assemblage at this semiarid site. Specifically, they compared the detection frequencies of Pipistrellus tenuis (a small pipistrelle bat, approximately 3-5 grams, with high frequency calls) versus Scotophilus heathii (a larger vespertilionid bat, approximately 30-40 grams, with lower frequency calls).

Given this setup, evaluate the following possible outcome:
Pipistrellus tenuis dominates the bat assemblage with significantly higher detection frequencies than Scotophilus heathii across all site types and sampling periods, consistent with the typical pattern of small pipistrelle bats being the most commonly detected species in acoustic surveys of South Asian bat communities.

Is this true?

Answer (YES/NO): YES